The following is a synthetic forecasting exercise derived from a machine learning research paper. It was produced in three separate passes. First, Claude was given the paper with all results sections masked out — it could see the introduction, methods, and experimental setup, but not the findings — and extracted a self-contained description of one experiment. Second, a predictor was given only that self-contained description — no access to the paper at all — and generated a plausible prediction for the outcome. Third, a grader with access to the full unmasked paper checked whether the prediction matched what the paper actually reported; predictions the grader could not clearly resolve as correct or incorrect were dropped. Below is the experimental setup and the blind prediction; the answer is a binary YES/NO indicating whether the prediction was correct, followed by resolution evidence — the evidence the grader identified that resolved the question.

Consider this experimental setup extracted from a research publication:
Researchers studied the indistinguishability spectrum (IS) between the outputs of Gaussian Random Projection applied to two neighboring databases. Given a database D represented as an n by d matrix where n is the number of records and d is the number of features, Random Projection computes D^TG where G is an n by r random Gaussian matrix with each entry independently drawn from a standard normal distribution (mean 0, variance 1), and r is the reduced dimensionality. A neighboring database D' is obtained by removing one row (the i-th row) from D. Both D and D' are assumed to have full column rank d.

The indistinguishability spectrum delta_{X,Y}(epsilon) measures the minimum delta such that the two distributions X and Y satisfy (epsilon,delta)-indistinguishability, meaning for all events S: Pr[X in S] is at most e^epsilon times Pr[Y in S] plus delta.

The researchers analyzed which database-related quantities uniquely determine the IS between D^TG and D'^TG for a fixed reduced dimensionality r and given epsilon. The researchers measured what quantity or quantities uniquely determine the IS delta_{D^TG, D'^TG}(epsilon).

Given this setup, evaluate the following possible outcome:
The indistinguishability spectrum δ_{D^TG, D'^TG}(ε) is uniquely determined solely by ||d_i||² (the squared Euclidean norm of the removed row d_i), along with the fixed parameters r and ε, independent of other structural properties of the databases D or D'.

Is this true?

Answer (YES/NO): NO